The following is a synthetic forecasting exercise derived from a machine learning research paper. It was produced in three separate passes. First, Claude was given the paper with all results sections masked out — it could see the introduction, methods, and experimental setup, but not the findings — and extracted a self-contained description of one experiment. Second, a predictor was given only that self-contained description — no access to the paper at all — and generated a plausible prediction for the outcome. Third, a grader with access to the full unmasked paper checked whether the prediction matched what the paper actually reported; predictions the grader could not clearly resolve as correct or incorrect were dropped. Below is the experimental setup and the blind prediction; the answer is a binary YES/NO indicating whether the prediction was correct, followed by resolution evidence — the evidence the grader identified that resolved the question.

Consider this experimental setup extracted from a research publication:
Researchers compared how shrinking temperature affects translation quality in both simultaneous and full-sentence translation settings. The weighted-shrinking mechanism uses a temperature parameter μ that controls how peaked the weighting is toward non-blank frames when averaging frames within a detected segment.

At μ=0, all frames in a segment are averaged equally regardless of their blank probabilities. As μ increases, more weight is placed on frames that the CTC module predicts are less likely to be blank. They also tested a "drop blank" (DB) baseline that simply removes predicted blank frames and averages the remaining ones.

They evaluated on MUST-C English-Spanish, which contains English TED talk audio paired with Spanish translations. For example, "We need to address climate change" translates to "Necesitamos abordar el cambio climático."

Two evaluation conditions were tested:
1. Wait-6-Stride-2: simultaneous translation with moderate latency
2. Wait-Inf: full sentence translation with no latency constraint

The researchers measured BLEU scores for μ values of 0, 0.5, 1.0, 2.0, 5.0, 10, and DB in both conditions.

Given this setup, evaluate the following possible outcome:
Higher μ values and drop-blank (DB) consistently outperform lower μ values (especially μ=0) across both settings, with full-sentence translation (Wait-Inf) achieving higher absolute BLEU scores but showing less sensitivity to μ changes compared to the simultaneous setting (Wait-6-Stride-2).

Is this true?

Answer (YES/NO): NO